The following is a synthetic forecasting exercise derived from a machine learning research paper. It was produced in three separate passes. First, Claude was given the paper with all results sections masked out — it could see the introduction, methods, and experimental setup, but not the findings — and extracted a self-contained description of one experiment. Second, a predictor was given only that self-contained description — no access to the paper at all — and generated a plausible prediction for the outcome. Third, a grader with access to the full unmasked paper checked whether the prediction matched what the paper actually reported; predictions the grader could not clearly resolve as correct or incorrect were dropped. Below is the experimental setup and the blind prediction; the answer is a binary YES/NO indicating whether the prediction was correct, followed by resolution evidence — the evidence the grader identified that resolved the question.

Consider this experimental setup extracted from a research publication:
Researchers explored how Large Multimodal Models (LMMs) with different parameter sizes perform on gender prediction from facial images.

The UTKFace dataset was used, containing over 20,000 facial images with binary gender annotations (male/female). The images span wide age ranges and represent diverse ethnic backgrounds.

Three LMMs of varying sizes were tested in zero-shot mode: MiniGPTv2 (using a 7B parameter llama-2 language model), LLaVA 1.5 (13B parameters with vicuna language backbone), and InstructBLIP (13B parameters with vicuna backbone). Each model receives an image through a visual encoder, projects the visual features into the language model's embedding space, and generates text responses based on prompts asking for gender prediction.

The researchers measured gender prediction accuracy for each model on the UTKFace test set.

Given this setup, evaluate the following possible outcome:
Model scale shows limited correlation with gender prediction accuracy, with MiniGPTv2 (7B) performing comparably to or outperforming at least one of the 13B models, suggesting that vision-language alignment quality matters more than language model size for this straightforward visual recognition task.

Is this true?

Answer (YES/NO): YES